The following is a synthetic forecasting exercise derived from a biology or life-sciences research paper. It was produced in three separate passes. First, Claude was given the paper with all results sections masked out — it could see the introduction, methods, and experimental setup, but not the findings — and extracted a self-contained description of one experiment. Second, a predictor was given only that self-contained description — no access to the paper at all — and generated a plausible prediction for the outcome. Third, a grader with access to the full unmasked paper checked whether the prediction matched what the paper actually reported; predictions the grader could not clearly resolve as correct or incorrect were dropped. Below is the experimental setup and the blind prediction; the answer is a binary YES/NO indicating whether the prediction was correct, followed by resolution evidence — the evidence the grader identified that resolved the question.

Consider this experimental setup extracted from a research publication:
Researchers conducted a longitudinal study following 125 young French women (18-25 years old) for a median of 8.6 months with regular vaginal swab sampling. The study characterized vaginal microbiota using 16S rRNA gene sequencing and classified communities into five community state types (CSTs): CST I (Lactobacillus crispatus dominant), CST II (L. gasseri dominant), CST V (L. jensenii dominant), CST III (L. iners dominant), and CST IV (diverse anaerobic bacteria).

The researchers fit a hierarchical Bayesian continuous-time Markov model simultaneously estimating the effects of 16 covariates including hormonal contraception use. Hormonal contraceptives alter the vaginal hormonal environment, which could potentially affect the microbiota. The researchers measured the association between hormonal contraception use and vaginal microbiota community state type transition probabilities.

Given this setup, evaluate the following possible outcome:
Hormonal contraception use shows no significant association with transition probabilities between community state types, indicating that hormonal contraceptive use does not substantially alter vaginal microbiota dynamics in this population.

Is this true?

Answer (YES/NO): YES